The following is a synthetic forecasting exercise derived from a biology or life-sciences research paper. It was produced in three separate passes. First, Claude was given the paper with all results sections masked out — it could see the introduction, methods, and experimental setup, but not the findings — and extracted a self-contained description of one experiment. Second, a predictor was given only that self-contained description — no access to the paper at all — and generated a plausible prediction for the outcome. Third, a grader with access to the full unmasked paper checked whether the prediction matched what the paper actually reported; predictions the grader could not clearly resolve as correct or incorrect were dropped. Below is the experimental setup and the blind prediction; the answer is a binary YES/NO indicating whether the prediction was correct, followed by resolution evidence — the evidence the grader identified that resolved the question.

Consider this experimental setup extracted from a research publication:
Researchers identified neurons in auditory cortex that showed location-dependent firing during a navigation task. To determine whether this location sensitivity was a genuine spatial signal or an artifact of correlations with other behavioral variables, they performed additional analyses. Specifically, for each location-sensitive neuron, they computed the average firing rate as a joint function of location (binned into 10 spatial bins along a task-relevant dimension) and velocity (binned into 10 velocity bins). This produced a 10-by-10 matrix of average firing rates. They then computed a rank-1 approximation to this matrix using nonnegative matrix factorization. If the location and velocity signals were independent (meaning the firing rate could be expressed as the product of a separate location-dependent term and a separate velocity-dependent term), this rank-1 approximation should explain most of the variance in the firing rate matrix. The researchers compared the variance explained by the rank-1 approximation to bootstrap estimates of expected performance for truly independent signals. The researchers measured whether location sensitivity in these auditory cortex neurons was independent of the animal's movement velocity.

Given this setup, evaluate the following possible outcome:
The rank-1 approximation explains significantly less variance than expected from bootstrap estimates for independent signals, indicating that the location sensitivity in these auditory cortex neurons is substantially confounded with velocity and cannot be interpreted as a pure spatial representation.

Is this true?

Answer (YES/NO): NO